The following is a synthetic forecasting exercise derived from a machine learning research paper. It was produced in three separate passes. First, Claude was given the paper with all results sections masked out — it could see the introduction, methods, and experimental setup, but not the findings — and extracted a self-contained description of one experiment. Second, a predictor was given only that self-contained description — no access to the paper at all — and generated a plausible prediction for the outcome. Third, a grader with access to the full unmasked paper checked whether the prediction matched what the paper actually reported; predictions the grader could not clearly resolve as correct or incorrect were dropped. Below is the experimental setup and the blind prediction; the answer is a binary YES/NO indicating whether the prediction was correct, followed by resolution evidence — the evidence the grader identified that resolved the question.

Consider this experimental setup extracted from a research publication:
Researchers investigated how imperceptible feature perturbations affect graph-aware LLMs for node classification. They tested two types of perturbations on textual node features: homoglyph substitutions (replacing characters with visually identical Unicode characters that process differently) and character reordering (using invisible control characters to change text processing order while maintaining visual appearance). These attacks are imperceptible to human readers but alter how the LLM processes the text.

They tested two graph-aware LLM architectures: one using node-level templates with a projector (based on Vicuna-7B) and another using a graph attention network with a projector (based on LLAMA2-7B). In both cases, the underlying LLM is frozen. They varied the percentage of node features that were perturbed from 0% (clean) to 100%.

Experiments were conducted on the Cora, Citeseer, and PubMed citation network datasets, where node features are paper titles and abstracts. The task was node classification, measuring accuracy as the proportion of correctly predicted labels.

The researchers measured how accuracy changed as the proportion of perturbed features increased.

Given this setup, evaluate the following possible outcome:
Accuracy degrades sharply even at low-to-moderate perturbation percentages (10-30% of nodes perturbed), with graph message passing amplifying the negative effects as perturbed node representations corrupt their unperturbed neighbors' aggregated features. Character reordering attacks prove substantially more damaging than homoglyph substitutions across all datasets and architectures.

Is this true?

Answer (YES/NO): NO